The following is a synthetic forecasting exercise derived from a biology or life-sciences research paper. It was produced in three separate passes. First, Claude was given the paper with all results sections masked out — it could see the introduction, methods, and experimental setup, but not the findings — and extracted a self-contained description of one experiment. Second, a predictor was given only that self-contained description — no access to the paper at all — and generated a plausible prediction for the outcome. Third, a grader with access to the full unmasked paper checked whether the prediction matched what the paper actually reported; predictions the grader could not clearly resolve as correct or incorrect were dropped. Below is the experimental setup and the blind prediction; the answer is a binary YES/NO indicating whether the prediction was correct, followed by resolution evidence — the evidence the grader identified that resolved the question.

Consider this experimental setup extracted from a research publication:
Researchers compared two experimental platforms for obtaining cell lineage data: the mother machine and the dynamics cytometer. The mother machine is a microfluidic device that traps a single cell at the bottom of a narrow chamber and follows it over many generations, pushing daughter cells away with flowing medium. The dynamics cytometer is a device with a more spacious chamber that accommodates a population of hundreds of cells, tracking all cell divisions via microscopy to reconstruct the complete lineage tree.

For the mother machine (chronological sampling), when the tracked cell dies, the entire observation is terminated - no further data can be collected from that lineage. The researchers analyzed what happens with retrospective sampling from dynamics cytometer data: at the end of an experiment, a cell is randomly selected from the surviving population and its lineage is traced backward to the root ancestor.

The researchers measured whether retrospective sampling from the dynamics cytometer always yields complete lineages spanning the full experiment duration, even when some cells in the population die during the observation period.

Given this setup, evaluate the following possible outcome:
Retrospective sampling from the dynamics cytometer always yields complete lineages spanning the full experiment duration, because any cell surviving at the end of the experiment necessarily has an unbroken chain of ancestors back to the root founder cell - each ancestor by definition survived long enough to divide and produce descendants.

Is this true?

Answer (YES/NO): YES